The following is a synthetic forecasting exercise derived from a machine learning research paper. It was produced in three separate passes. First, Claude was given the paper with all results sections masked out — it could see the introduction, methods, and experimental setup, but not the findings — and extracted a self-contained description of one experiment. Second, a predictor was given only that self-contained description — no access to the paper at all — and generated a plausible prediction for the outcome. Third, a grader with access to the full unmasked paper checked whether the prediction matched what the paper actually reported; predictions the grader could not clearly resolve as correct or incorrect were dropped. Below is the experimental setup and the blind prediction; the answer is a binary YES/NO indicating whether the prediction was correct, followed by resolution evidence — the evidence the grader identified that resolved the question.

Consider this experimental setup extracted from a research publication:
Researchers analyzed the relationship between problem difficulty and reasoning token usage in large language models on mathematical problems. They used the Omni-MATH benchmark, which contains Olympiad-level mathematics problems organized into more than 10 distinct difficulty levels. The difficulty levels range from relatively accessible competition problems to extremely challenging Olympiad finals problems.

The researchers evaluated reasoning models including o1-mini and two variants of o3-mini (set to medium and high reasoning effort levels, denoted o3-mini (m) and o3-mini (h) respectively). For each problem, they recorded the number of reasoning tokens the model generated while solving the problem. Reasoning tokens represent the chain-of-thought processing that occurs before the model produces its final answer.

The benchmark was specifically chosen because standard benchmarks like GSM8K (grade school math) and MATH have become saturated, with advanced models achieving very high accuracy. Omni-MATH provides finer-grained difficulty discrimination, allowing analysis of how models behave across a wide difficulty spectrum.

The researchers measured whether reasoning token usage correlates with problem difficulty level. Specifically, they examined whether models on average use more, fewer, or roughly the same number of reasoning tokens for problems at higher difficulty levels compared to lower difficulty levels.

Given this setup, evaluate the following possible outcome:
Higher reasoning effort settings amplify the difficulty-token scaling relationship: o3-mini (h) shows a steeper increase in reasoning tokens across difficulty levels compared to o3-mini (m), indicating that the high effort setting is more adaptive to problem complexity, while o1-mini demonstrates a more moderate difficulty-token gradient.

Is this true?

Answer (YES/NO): NO